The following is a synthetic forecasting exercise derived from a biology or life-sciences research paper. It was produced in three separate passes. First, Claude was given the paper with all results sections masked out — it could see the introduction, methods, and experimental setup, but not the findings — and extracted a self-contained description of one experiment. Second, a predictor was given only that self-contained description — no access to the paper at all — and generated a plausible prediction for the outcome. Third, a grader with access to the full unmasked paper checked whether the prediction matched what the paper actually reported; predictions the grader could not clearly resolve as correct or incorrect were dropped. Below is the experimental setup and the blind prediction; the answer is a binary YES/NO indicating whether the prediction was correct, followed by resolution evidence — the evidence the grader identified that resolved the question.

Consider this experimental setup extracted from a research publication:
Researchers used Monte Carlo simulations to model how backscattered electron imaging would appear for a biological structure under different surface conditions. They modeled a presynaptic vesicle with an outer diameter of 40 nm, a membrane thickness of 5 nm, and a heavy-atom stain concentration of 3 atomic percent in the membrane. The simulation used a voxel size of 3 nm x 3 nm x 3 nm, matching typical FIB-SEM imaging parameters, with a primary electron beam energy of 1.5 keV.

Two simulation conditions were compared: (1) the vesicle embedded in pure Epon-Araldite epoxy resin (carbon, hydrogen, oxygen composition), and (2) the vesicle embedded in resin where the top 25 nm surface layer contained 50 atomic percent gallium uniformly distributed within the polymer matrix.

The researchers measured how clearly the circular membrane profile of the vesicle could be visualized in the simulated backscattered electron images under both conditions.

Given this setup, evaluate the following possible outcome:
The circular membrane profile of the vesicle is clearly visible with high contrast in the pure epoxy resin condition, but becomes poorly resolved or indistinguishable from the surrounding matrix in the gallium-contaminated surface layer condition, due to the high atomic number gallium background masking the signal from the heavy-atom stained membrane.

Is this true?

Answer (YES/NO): NO